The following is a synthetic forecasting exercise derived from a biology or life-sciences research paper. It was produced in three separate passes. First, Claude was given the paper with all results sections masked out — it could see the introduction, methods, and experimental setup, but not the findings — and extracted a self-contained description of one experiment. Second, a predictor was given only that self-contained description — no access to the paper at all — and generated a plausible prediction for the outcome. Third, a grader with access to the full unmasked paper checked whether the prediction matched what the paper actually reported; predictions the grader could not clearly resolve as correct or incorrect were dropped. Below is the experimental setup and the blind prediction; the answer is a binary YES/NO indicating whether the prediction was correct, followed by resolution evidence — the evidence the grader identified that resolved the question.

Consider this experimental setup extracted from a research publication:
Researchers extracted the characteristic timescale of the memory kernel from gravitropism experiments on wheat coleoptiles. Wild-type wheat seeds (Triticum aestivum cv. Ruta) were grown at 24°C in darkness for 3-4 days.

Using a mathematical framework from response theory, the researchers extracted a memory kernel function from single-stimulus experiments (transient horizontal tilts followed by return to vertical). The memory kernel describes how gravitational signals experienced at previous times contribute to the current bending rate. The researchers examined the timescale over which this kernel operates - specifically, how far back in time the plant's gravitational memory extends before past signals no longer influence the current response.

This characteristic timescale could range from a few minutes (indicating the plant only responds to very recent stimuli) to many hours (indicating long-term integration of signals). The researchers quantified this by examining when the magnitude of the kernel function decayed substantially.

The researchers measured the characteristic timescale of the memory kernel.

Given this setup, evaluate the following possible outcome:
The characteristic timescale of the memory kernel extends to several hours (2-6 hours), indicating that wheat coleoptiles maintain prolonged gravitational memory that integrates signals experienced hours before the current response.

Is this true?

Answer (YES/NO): YES